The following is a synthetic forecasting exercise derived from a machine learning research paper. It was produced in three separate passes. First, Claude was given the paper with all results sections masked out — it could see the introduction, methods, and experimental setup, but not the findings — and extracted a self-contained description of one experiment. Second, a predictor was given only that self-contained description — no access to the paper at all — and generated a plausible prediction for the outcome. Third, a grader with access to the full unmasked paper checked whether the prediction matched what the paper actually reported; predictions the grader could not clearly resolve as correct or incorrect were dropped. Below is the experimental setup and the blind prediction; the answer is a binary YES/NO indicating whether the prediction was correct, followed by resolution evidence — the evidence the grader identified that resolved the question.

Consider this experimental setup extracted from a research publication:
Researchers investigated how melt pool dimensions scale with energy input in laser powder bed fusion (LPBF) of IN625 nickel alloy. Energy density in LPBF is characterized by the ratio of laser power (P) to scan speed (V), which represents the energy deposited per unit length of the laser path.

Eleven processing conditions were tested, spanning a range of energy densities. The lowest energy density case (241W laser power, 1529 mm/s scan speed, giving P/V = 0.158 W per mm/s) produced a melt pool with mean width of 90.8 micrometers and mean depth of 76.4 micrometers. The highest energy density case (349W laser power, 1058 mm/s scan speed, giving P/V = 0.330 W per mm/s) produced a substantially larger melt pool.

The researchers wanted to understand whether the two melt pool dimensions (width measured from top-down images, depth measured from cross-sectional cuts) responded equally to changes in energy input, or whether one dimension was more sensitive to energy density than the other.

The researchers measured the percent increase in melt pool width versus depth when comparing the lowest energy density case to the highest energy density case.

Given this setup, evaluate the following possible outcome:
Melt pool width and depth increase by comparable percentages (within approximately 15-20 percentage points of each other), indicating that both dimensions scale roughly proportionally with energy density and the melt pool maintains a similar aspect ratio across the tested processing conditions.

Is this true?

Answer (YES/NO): NO